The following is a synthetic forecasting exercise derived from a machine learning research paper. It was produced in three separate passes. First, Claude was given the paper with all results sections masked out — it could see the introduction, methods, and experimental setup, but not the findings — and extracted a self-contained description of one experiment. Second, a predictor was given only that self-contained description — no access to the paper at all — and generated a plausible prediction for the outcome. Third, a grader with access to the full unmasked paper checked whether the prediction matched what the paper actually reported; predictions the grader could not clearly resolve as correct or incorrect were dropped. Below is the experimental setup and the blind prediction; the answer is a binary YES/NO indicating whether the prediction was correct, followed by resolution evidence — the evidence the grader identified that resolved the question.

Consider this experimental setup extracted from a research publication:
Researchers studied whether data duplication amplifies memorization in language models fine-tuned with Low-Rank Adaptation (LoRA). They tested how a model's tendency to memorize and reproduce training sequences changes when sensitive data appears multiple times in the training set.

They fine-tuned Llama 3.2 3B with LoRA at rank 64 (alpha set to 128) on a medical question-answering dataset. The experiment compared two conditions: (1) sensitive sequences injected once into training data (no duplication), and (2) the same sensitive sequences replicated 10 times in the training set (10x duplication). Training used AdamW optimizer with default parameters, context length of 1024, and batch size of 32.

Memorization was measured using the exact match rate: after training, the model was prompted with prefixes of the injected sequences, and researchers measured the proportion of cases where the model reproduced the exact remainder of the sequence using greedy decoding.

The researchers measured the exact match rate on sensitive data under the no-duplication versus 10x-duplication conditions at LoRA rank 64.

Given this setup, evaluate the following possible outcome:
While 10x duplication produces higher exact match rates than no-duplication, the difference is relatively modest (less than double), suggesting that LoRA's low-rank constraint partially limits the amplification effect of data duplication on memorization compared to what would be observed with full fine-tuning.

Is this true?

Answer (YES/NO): NO